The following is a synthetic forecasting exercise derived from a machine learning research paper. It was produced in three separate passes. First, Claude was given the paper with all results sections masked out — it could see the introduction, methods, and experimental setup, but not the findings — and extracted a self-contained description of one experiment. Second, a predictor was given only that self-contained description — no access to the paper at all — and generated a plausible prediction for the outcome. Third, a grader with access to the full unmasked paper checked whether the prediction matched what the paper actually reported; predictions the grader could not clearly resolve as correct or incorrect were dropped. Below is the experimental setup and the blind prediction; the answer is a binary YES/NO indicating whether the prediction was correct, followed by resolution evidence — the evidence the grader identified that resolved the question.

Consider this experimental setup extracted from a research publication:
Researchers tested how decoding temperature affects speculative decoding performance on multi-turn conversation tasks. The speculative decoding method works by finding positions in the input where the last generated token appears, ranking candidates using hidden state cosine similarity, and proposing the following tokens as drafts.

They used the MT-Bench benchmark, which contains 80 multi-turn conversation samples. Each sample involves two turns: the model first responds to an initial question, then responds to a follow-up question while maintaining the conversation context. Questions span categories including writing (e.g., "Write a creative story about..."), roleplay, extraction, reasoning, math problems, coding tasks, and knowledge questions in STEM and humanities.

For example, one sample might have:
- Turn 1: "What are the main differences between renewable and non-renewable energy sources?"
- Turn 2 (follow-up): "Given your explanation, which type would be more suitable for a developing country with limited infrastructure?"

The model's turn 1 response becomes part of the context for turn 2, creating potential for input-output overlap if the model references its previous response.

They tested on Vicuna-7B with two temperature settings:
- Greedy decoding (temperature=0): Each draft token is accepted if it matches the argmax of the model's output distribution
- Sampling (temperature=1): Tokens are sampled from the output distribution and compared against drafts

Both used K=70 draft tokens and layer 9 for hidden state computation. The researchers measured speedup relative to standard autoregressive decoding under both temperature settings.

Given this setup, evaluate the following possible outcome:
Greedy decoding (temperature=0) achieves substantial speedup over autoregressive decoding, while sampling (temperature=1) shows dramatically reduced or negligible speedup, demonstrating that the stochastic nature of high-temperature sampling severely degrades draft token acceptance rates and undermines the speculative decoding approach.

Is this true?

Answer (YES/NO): NO